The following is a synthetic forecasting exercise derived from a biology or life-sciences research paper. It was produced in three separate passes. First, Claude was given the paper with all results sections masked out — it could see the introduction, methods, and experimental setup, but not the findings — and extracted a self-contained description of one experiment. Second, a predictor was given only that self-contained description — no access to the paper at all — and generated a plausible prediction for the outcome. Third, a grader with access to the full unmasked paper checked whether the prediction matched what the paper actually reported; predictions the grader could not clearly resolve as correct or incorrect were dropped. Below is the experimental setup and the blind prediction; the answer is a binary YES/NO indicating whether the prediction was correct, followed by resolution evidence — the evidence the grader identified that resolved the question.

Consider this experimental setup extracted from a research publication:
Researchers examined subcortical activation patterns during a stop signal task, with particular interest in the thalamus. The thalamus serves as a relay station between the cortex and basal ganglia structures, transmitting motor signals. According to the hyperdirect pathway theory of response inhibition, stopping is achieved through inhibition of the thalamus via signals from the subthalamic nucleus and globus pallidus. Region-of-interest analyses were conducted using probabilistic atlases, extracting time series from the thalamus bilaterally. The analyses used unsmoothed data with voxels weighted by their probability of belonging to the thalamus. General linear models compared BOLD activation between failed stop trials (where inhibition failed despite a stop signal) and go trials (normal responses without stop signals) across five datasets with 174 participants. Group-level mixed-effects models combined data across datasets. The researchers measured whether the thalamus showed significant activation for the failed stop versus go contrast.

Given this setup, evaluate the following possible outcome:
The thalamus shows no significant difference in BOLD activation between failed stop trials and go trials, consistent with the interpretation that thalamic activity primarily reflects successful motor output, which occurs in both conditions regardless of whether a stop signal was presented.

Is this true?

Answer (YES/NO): NO